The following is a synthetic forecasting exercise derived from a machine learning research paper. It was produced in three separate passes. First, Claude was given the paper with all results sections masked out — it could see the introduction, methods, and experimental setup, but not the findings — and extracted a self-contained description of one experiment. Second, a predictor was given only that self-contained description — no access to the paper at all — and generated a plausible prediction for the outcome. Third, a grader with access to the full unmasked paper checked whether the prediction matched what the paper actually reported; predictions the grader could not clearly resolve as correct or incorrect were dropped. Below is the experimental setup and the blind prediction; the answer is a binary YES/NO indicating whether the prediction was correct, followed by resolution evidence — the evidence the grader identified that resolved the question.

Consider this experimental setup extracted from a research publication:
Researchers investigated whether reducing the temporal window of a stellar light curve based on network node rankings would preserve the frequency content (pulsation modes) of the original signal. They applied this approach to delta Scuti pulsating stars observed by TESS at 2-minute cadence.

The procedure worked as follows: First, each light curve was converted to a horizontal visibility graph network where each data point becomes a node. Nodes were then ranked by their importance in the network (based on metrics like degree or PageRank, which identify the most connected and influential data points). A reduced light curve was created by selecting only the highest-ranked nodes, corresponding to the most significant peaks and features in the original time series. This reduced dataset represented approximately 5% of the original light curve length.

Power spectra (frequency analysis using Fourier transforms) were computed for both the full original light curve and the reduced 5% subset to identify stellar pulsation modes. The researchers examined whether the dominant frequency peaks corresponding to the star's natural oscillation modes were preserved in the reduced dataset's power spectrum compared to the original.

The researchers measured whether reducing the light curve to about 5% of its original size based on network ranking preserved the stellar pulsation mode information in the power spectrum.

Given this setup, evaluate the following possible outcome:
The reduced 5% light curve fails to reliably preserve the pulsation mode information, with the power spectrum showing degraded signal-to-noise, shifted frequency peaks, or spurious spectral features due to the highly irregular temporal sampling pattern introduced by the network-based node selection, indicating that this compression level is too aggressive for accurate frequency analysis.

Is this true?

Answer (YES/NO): NO